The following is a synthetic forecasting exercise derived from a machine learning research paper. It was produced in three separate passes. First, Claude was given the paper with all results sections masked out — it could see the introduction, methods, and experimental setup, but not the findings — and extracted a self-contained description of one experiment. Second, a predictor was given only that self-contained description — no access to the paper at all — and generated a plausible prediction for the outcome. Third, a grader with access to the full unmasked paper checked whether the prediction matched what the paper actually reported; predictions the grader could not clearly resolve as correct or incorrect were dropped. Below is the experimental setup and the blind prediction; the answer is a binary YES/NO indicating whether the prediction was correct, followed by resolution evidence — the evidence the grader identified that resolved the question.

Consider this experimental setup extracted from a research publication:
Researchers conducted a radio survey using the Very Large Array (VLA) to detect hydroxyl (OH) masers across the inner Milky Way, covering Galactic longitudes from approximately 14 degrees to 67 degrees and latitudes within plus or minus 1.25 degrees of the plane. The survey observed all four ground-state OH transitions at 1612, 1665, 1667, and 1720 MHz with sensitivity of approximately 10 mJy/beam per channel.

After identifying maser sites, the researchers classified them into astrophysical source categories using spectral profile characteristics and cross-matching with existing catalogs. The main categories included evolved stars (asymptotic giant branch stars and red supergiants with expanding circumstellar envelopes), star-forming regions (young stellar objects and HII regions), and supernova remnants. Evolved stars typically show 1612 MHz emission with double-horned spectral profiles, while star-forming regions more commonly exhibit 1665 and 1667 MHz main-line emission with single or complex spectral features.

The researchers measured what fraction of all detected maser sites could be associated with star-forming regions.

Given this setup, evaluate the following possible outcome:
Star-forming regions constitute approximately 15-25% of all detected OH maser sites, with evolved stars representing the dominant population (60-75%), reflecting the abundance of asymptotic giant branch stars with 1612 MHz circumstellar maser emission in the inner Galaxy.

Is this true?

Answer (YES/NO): NO